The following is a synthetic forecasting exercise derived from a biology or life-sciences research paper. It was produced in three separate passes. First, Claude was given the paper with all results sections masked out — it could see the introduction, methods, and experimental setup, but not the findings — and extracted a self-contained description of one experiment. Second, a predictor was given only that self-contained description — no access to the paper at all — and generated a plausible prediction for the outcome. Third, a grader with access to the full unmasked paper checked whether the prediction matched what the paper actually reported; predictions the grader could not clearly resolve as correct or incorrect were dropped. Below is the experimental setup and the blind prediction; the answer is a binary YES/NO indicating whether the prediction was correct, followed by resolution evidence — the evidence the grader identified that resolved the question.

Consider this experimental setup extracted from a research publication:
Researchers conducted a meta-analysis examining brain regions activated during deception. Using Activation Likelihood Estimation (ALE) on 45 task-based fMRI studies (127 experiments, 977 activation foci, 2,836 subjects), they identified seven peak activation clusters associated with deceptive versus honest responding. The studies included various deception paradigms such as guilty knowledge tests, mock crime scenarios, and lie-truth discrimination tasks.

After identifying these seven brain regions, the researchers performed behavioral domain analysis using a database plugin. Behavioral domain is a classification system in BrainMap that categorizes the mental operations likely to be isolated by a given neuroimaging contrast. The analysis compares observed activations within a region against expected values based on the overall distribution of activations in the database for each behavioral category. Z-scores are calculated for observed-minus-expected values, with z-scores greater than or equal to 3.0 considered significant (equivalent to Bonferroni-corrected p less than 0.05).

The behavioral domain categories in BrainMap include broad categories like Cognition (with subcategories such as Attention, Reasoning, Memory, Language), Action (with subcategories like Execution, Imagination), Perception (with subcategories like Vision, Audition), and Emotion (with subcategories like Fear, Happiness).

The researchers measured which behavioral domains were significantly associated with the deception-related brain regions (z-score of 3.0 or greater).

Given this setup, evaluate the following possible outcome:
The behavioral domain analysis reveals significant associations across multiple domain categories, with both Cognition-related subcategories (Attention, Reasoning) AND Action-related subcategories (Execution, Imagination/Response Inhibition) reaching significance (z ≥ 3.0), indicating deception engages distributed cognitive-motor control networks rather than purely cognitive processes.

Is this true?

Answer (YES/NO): NO